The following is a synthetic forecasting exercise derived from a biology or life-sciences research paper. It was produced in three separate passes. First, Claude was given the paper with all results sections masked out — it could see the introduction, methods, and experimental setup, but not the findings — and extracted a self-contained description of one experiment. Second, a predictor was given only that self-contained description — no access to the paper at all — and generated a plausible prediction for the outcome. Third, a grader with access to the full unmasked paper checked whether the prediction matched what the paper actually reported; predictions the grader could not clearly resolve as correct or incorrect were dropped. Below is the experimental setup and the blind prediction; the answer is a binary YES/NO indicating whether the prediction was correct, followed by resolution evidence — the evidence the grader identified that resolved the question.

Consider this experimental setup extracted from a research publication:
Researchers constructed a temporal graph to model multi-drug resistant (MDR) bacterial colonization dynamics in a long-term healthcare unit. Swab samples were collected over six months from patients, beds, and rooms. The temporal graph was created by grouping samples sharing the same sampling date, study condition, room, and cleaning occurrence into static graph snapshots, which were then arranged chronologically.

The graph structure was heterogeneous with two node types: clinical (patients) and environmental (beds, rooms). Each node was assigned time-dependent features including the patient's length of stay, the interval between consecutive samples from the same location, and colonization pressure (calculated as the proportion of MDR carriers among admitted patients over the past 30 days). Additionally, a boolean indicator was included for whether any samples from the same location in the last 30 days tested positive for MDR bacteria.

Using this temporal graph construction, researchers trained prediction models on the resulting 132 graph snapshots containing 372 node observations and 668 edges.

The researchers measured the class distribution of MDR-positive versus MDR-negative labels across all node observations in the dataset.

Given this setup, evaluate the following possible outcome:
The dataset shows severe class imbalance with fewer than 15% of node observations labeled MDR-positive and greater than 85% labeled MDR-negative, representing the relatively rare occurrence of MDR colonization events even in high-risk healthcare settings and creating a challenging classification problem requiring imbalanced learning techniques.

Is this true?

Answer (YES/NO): YES